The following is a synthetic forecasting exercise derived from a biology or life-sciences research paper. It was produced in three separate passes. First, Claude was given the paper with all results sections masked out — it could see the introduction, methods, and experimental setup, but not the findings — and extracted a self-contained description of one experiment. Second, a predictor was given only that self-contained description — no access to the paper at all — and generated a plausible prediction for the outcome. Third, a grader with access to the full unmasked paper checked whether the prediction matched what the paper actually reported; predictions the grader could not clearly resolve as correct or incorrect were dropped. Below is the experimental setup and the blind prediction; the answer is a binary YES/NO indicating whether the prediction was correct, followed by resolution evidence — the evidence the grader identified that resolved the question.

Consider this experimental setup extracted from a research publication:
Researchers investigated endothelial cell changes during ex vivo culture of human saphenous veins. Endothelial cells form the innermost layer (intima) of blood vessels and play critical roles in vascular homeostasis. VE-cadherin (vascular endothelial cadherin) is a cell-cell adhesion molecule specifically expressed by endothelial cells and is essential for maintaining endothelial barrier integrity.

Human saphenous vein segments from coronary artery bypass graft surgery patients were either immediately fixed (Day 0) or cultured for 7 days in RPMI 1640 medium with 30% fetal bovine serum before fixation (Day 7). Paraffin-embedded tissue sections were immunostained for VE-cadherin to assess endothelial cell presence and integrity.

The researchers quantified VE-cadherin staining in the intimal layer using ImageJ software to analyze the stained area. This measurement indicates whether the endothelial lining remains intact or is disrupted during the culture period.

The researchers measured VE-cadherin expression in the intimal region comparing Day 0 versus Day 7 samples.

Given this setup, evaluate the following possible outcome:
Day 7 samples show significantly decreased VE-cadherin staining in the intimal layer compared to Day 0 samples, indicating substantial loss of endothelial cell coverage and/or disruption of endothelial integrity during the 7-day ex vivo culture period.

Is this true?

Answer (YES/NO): NO